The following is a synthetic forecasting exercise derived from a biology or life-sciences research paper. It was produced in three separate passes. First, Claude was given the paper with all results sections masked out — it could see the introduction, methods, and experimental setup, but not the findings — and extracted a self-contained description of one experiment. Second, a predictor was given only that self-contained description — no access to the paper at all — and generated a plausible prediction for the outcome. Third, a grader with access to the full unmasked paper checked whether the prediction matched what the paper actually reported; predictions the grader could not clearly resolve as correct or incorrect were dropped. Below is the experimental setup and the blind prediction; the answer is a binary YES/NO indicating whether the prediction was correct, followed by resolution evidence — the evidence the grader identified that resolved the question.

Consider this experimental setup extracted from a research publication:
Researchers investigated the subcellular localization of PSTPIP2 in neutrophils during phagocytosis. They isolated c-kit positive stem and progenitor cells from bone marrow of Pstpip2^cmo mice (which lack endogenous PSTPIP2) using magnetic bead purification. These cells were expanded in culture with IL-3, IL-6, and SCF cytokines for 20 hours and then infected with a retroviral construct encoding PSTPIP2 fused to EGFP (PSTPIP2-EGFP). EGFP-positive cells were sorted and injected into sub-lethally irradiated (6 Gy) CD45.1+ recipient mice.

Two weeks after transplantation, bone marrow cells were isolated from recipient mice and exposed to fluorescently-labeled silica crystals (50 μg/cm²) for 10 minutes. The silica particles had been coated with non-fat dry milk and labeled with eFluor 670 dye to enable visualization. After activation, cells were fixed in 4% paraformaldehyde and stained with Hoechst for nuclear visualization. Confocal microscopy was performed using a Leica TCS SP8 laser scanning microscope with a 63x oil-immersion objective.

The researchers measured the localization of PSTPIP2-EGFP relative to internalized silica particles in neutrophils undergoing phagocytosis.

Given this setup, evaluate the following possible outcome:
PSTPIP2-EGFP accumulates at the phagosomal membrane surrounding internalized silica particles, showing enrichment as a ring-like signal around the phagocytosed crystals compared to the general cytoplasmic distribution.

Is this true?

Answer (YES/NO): NO